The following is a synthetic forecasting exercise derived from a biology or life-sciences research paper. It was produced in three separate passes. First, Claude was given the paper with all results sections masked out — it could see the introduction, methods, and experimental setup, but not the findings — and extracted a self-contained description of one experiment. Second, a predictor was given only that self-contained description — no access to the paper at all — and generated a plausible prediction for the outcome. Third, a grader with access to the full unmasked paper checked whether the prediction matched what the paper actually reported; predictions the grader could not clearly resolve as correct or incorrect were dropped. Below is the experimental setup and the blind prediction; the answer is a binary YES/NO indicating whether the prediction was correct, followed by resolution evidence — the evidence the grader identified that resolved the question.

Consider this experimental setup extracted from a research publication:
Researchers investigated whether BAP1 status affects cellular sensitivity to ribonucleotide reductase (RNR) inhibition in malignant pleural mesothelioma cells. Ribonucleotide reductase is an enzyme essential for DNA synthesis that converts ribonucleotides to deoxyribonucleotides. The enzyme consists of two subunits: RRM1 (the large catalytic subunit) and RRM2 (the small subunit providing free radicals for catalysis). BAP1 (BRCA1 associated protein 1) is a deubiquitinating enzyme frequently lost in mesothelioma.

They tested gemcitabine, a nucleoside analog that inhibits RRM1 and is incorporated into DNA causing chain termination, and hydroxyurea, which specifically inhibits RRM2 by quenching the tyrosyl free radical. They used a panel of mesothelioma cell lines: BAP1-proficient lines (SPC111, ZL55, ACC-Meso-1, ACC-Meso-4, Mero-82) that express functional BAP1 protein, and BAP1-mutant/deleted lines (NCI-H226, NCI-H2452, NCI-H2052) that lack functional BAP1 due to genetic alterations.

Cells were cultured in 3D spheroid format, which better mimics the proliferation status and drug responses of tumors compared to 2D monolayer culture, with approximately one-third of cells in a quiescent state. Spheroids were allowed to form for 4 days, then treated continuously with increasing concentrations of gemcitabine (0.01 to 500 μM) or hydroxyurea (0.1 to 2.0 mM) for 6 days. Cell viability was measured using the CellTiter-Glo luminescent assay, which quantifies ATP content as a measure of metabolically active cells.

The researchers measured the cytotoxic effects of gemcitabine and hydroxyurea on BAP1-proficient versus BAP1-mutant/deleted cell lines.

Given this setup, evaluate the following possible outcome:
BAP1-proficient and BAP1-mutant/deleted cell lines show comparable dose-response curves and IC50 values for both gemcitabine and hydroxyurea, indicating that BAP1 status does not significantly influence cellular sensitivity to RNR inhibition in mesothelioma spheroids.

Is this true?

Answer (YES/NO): NO